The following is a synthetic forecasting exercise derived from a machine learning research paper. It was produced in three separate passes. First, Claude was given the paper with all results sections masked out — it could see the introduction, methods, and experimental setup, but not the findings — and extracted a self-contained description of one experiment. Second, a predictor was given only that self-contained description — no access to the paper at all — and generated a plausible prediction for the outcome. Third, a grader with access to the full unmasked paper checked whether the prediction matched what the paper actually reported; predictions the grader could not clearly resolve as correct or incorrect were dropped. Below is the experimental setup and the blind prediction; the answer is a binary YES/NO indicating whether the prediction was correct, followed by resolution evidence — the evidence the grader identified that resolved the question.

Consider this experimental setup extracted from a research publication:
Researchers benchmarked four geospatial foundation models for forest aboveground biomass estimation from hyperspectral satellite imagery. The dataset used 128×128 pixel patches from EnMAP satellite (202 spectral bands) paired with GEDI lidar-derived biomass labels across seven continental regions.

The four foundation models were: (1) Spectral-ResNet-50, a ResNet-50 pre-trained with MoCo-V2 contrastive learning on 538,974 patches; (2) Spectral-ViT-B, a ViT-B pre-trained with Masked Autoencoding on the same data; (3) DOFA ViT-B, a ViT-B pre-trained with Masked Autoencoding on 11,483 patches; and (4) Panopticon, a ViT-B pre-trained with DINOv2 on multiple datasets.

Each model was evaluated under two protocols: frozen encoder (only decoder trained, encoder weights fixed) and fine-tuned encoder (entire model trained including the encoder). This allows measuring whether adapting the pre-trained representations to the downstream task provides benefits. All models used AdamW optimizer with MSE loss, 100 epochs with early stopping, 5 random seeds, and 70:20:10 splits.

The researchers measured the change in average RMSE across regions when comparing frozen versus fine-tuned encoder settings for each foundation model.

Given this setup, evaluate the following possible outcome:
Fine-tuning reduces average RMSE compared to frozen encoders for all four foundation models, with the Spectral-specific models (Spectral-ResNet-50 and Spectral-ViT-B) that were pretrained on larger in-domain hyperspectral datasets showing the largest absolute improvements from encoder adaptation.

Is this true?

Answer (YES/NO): YES